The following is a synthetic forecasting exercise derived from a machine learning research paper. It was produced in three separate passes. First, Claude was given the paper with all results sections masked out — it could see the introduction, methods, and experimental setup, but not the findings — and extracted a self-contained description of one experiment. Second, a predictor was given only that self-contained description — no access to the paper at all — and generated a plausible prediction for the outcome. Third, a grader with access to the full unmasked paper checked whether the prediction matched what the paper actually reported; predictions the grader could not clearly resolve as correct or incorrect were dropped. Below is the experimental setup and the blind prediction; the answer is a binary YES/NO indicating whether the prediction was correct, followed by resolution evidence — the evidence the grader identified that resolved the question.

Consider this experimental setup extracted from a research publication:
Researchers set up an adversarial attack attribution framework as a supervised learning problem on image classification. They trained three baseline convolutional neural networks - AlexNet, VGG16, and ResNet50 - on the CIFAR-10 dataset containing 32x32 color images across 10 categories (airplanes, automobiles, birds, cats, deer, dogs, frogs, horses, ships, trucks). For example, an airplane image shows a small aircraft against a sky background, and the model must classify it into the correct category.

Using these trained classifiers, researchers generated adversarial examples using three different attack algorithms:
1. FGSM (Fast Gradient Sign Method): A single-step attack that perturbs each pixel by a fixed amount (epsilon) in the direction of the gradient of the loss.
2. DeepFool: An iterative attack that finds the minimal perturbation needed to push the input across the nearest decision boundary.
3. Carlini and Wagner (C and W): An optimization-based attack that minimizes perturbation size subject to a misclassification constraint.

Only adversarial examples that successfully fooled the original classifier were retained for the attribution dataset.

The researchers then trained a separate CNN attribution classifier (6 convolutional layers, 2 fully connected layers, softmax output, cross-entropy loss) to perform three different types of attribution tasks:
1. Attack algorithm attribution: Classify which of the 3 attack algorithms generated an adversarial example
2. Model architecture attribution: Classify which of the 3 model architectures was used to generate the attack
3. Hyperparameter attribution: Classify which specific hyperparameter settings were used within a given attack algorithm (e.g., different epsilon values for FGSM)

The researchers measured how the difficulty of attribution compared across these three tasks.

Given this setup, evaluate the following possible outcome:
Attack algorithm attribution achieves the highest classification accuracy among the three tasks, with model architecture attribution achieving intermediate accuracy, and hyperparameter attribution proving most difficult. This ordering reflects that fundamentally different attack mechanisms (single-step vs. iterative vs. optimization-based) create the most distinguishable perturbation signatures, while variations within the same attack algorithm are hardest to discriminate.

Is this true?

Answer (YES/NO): NO